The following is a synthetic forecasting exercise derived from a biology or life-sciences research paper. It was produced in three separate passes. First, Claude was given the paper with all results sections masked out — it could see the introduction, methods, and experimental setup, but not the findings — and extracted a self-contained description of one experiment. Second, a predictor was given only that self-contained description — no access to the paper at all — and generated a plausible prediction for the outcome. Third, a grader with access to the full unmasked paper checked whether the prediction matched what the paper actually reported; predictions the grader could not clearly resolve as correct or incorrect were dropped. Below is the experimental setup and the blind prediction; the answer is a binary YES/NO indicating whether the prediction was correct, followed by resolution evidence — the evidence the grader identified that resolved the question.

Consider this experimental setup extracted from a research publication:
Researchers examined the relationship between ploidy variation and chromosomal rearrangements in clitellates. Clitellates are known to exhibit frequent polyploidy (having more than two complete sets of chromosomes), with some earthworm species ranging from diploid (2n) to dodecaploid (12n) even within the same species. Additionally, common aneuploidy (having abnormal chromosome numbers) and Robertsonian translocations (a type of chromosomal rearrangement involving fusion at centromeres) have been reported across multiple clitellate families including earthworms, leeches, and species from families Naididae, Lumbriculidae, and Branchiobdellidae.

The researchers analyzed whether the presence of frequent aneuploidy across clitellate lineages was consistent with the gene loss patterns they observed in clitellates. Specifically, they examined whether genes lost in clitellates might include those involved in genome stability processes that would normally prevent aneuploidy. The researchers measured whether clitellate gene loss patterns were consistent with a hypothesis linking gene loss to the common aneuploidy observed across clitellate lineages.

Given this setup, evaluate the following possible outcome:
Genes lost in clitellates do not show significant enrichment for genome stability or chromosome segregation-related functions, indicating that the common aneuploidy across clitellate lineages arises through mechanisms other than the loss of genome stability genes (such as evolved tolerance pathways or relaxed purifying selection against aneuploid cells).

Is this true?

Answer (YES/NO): NO